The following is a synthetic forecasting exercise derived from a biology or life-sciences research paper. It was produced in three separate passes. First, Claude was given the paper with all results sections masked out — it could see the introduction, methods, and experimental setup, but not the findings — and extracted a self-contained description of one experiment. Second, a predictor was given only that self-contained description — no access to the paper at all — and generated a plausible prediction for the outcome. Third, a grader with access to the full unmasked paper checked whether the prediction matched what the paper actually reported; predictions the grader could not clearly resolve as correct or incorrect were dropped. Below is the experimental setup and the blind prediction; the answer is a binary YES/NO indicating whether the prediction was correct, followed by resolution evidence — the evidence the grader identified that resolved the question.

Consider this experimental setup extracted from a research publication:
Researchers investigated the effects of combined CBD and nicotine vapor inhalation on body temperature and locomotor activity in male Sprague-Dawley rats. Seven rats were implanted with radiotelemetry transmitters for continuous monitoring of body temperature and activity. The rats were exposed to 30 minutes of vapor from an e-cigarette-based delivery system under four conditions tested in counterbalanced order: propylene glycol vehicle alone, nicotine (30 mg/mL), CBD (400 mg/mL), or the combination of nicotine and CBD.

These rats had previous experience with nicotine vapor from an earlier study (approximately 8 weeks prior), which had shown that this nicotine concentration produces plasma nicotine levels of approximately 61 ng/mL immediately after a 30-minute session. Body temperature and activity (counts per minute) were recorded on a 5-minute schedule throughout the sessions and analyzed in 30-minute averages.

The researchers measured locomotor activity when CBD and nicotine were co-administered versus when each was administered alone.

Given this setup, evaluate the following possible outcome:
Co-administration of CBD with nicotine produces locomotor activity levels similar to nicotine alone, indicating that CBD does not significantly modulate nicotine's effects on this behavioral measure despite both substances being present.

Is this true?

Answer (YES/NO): NO